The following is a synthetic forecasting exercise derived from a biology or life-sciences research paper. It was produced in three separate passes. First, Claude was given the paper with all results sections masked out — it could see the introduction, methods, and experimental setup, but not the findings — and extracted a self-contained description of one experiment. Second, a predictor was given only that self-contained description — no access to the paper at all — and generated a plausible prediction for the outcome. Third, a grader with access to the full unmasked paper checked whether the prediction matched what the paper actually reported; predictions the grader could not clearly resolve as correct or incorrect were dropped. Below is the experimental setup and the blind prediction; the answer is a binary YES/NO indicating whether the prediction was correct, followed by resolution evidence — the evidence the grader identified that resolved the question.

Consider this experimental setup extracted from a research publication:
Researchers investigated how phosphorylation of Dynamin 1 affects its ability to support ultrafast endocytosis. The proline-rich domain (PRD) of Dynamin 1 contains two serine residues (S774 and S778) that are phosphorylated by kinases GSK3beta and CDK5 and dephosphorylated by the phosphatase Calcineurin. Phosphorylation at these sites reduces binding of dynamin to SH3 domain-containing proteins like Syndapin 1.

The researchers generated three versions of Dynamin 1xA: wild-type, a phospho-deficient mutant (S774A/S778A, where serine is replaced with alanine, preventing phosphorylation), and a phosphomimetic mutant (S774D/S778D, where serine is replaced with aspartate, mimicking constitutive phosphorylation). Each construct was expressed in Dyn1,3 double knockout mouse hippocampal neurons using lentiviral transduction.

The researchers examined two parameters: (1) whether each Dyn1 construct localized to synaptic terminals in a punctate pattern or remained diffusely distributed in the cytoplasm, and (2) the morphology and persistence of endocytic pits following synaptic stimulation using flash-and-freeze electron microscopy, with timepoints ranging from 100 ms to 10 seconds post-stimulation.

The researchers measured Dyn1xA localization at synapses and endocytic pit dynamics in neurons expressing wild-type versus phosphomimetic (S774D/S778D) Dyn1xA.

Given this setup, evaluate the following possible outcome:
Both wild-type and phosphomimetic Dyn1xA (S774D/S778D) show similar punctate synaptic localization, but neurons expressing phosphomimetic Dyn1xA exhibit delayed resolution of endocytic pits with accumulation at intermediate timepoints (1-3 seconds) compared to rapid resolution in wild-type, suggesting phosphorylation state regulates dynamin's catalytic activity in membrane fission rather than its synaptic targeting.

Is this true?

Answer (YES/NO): NO